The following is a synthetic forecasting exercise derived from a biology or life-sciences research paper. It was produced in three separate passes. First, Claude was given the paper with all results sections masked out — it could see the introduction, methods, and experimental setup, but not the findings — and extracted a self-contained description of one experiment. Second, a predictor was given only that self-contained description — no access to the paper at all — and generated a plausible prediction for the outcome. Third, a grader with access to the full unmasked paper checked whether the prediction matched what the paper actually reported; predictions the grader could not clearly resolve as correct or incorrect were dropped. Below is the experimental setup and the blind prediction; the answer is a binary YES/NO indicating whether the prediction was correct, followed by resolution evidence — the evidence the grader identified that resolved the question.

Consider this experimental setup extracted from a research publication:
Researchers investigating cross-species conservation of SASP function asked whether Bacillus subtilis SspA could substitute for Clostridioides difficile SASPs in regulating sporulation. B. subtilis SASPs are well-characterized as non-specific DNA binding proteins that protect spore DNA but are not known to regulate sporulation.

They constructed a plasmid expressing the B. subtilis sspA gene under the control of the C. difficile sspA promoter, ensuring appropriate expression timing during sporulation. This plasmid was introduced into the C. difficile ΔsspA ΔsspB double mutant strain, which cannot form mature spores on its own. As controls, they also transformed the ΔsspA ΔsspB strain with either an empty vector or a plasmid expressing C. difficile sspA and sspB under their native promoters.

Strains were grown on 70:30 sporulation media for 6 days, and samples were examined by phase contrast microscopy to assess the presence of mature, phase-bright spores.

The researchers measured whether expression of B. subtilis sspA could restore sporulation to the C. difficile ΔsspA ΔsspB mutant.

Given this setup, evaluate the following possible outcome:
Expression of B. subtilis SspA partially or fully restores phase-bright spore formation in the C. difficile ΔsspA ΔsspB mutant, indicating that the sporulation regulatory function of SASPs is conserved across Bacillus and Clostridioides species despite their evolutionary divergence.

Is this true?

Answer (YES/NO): YES